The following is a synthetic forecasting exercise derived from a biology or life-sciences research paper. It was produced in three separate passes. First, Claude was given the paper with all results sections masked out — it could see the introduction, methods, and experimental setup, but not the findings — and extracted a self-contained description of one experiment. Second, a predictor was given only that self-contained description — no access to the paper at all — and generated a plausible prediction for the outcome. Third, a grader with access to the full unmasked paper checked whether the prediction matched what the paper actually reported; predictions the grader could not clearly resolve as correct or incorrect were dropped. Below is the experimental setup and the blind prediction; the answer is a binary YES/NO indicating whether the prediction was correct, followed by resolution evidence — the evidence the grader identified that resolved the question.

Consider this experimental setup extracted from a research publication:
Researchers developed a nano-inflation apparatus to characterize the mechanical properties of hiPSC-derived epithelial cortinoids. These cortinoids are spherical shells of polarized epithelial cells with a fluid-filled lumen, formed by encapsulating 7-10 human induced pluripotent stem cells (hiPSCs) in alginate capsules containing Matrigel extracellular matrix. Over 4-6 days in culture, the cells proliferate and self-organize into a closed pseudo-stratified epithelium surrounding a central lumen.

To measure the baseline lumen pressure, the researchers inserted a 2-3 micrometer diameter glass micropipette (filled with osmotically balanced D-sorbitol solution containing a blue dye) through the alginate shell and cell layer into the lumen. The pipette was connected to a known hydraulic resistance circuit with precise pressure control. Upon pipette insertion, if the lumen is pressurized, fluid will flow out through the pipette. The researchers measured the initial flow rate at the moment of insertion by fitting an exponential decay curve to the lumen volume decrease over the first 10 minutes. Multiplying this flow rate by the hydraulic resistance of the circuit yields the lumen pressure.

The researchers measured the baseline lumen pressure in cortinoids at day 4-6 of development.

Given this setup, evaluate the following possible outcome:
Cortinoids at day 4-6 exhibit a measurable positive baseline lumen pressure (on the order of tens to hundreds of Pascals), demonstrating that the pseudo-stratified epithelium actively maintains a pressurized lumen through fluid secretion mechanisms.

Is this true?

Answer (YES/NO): NO